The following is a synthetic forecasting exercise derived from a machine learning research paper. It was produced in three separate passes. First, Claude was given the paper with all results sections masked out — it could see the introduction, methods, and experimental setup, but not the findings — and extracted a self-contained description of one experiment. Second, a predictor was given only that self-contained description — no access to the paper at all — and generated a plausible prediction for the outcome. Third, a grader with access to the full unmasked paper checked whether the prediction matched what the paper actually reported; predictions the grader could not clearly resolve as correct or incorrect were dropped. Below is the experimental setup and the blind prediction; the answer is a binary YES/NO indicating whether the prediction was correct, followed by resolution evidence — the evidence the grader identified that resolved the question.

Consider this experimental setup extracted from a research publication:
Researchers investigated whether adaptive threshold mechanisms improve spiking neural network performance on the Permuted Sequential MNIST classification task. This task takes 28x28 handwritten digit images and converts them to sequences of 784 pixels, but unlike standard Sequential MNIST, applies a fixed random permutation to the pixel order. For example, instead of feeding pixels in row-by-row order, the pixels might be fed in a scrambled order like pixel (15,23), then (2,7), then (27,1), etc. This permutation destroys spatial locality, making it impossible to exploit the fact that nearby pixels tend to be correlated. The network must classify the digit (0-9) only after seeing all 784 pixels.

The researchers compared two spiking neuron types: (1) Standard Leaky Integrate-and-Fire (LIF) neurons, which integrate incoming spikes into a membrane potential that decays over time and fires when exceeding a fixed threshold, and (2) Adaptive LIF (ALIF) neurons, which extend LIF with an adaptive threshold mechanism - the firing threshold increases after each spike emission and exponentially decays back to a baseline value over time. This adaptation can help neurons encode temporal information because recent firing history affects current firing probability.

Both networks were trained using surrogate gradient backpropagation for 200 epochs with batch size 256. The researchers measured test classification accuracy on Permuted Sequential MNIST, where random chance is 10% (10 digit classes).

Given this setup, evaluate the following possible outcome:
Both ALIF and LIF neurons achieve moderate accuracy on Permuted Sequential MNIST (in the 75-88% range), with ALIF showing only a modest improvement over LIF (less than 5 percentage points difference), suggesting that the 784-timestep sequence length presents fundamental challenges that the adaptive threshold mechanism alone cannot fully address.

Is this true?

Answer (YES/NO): NO